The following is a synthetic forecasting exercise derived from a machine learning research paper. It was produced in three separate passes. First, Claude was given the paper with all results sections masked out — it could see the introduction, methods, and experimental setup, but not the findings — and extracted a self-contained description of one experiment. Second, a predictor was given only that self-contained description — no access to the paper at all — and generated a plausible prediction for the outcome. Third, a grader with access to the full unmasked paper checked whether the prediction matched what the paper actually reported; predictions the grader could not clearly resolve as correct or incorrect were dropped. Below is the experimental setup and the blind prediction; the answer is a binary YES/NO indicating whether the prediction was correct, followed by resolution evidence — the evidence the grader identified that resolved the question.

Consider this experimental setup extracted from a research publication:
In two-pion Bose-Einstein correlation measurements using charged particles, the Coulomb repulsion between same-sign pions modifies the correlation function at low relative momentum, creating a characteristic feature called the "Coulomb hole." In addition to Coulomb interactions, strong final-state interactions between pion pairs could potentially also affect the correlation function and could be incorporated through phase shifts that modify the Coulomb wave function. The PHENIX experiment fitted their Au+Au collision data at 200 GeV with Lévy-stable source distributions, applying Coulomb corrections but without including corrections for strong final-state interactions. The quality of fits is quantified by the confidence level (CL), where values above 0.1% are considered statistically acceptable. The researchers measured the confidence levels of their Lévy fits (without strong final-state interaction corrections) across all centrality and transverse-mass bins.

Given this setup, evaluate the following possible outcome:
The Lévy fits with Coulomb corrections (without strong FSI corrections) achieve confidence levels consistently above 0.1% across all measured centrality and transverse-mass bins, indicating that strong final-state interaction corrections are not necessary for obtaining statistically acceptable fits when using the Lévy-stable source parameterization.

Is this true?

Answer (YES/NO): YES